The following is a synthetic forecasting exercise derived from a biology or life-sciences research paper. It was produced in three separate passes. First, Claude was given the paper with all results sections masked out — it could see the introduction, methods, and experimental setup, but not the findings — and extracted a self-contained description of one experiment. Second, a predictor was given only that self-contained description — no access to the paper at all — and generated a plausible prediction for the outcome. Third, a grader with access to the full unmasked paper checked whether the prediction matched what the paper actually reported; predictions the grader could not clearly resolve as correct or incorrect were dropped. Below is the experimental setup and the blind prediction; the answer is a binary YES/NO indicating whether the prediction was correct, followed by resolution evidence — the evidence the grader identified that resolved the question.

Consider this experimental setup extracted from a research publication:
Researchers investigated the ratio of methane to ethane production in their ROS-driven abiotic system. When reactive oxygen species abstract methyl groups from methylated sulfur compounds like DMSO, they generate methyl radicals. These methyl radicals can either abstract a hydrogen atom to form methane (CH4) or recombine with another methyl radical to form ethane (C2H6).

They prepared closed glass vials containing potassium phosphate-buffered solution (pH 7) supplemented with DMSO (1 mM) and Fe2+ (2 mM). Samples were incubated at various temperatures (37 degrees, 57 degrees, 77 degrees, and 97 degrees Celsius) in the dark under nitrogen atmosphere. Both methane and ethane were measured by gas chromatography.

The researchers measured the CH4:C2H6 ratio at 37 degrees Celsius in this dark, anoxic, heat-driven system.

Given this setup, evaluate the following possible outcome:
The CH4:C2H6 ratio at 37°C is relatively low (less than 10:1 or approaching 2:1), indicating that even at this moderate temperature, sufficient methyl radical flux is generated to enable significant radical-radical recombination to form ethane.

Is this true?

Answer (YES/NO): NO